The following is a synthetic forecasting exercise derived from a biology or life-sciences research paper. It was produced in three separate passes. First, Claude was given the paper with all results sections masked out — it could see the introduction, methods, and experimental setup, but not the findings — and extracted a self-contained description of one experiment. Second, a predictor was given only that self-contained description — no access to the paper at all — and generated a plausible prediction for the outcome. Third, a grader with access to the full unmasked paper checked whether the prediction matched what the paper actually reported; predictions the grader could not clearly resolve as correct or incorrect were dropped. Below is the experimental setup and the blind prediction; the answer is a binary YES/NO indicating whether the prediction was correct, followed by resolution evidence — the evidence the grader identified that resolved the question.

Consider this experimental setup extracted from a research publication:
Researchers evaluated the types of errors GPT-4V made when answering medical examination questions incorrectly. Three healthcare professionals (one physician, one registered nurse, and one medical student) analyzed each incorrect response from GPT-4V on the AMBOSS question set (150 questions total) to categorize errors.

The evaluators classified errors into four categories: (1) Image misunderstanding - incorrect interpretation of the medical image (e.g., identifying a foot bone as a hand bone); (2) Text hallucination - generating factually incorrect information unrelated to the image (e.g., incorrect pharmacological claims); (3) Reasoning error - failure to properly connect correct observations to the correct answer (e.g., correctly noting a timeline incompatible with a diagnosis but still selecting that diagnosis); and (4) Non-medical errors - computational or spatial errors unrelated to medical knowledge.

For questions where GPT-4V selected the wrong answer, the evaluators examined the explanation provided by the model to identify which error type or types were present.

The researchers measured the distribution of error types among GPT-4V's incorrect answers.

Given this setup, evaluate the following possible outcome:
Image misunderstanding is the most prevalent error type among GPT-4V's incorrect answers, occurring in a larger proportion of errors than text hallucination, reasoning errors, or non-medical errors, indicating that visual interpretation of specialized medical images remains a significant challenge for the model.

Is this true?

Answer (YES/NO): YES